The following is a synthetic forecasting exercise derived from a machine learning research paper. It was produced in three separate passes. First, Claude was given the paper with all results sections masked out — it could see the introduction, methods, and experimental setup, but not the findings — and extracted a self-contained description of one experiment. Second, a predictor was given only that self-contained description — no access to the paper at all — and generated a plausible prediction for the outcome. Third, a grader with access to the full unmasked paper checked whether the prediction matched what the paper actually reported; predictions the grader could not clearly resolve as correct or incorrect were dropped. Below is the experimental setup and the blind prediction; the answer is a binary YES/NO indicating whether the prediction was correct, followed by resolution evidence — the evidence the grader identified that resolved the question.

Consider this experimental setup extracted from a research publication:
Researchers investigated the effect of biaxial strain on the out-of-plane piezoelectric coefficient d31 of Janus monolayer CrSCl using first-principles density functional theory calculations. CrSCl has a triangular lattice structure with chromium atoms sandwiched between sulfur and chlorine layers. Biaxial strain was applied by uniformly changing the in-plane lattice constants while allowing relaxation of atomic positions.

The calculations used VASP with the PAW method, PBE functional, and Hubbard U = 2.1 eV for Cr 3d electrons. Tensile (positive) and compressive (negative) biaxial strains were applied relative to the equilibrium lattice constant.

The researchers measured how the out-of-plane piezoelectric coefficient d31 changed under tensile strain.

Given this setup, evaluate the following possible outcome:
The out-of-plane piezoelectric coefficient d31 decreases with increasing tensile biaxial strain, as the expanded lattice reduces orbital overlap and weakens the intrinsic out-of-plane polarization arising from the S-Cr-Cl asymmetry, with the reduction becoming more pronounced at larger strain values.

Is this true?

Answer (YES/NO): NO